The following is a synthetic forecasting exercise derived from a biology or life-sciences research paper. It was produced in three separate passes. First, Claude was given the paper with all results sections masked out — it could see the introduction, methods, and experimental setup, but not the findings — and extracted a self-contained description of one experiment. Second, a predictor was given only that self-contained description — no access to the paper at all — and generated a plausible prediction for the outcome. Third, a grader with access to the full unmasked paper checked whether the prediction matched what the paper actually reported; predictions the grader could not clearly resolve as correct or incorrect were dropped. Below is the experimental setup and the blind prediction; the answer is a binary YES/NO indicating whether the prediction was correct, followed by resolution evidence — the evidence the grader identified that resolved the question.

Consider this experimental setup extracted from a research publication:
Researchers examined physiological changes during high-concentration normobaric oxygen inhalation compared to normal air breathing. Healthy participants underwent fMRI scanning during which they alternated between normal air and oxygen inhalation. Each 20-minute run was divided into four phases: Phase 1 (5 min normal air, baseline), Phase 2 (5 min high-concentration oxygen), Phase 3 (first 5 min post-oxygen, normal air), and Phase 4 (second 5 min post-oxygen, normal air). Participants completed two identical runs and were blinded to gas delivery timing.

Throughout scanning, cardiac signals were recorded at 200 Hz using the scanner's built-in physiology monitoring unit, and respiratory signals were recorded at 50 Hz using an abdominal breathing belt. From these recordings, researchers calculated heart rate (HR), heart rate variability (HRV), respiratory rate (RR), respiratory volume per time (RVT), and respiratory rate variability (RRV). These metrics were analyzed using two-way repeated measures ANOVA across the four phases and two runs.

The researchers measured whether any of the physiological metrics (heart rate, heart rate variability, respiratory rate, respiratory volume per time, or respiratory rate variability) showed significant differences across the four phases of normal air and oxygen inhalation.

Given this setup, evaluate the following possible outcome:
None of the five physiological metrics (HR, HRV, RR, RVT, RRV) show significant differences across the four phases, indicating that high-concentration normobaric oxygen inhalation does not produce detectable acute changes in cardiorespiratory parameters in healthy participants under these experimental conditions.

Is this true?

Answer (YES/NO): NO